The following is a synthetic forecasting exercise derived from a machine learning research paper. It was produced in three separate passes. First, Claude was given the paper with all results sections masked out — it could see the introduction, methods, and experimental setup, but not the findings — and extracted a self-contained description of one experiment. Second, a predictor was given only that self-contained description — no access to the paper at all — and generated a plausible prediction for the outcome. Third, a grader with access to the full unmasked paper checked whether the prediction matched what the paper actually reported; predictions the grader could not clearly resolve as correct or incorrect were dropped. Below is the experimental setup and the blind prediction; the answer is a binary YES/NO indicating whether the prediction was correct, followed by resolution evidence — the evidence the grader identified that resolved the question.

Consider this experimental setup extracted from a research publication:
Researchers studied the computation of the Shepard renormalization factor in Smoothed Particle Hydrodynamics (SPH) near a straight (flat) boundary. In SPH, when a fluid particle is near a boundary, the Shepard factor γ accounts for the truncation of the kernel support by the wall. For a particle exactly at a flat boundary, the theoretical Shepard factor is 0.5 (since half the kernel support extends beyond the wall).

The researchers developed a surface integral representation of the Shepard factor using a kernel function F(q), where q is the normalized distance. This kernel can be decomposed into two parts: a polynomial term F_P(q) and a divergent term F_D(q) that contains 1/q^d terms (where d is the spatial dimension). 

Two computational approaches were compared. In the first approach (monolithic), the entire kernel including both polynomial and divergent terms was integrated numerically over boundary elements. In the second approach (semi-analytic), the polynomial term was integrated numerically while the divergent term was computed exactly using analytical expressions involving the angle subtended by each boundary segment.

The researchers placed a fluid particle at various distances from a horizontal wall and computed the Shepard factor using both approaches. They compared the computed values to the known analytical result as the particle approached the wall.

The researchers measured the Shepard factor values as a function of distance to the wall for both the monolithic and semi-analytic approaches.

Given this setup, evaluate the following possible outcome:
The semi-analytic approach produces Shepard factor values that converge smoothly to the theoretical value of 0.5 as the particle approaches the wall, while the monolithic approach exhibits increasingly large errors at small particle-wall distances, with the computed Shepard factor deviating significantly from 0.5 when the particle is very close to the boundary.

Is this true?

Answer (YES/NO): YES